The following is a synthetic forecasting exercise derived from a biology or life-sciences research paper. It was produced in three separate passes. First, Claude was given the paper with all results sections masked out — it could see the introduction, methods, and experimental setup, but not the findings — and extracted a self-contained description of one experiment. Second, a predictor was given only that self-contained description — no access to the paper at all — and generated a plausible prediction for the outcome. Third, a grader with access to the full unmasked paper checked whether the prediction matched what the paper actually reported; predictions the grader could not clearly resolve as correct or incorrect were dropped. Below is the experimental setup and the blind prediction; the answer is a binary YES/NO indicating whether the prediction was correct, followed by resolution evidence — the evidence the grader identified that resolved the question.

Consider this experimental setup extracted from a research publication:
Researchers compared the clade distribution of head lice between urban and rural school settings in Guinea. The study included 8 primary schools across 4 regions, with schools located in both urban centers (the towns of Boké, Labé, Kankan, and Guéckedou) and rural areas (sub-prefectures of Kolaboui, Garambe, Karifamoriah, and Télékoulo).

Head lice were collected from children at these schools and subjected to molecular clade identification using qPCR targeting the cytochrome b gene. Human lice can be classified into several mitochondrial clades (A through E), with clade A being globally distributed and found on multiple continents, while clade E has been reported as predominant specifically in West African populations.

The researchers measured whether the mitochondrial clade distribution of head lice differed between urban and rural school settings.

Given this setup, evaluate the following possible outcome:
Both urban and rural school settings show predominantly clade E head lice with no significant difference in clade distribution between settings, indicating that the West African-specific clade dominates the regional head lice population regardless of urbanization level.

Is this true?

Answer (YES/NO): YES